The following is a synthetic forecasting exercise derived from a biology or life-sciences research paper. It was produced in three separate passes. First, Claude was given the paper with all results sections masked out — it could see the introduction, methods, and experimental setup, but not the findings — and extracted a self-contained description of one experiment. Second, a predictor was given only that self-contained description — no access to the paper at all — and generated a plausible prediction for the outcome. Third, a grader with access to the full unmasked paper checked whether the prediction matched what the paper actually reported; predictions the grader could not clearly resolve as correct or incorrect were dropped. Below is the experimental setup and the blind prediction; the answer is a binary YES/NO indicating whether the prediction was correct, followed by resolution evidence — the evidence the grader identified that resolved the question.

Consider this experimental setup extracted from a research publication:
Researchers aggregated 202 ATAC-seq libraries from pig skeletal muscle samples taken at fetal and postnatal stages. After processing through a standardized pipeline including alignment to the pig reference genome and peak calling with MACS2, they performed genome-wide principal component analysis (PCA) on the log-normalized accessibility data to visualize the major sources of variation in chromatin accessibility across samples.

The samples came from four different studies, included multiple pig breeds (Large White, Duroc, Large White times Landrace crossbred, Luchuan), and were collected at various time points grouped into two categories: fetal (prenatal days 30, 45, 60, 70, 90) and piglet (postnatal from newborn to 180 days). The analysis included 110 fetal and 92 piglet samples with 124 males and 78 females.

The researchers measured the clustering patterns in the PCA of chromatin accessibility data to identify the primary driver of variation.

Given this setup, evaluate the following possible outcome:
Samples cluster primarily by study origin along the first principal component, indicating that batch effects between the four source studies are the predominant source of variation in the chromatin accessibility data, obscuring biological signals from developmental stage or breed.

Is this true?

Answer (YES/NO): NO